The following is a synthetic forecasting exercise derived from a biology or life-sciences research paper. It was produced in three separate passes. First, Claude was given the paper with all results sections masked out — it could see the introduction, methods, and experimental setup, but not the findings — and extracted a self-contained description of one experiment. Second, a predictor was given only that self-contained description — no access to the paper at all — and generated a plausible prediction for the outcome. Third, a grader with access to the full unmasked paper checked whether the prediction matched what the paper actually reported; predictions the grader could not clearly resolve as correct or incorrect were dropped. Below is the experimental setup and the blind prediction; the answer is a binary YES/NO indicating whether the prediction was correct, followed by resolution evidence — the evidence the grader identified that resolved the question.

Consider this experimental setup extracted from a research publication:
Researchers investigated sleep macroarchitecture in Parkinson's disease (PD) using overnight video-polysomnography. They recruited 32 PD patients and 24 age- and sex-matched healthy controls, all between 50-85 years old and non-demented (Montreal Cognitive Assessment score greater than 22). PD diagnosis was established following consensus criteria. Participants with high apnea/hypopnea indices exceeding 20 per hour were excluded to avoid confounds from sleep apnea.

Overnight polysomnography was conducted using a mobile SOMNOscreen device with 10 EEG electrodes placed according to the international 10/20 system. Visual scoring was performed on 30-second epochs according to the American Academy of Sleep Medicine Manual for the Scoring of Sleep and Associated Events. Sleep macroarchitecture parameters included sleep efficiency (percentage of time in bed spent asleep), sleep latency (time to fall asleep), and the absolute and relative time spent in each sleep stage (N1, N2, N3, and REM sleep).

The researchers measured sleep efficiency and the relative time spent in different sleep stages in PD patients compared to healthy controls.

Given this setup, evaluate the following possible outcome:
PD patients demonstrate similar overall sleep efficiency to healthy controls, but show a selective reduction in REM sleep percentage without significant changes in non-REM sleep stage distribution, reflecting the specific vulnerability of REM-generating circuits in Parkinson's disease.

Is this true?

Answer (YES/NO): NO